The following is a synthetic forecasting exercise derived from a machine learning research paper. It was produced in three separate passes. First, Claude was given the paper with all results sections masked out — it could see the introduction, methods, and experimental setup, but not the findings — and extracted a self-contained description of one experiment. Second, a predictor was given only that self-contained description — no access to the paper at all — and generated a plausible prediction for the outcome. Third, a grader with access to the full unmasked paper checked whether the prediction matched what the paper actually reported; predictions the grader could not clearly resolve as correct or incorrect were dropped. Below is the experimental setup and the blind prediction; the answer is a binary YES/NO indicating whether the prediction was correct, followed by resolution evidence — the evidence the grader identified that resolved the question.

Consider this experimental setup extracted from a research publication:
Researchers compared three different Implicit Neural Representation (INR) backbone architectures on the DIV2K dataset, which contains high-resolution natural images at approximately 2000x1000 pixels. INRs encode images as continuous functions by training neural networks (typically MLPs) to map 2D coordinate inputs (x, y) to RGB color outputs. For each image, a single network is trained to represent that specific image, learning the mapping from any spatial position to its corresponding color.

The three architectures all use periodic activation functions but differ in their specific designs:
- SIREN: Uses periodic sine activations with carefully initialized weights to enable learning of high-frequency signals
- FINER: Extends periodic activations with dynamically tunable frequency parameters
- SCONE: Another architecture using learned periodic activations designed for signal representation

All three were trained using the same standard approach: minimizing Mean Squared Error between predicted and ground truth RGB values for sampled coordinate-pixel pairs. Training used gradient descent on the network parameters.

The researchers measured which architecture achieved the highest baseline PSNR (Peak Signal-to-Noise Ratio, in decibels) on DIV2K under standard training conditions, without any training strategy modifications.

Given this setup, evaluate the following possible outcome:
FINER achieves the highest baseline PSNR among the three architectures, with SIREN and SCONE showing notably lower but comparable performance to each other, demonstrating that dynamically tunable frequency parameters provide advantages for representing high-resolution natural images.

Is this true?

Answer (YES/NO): YES